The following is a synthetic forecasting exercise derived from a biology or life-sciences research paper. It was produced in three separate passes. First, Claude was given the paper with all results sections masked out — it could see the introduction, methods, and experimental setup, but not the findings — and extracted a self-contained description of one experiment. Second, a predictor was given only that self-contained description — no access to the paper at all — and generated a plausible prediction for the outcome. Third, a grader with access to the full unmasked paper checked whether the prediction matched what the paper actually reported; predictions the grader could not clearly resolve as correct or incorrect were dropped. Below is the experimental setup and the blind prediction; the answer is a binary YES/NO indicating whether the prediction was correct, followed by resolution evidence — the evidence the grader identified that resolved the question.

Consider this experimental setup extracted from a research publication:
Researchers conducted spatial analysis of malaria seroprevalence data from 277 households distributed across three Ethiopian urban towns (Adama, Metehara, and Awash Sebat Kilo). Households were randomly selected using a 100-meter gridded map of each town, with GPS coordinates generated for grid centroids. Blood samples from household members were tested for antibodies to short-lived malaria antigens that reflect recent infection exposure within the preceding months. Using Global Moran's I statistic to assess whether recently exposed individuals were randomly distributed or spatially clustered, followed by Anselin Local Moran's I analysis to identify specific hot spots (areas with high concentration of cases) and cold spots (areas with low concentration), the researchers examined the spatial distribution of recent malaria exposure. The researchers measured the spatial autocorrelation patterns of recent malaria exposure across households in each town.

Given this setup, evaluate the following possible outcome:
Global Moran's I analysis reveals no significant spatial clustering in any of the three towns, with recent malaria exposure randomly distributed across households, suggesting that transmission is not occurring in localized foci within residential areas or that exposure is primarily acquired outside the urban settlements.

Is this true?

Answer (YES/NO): NO